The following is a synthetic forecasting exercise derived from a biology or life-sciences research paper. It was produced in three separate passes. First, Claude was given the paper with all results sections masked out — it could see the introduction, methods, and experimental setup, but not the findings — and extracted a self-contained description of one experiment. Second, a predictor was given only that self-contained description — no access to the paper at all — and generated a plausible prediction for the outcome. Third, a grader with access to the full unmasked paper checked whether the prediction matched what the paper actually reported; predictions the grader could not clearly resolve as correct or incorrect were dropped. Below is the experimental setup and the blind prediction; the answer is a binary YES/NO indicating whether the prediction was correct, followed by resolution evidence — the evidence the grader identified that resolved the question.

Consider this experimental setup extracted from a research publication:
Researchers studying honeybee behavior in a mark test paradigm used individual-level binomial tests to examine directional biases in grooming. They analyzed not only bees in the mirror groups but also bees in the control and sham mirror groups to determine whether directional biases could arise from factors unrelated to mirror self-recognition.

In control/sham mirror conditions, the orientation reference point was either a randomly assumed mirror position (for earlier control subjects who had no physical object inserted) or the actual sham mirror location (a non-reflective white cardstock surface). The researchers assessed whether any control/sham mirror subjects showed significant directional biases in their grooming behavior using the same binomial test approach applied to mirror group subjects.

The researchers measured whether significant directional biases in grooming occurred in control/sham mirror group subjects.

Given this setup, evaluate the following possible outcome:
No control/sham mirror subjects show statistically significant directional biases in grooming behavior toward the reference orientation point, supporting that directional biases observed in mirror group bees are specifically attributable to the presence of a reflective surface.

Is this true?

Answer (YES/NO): NO